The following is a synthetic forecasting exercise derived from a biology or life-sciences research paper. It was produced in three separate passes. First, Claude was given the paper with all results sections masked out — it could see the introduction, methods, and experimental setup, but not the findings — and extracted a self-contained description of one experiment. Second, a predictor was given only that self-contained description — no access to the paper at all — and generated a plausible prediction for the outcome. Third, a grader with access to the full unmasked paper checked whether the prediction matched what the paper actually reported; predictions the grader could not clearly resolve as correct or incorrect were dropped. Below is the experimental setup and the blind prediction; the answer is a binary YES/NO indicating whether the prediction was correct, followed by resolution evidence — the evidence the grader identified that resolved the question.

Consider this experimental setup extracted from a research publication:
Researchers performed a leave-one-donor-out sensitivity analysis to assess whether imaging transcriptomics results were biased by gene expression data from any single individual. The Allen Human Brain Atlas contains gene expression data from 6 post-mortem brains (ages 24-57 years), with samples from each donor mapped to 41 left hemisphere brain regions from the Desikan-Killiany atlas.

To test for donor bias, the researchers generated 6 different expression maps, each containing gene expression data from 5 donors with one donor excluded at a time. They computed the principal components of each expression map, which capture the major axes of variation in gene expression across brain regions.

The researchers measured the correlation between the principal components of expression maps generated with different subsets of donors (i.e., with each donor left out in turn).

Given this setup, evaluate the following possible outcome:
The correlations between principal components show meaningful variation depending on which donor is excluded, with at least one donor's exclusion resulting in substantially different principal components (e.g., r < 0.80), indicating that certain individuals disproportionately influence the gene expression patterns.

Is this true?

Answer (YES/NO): NO